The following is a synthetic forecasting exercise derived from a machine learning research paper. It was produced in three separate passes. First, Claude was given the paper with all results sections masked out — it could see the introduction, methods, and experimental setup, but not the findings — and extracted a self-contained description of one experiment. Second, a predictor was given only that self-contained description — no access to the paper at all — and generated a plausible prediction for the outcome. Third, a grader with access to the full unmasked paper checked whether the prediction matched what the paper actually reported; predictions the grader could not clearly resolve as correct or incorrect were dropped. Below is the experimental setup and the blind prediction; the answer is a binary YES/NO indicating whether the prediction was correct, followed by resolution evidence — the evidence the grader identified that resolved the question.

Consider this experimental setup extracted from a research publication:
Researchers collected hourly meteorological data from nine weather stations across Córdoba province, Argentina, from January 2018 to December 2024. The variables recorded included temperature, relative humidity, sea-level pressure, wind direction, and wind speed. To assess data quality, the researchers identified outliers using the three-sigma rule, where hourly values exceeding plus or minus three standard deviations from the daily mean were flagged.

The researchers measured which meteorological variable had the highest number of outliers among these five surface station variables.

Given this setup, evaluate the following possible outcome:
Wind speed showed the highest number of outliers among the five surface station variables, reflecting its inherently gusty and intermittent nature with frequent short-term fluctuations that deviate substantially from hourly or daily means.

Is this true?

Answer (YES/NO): YES